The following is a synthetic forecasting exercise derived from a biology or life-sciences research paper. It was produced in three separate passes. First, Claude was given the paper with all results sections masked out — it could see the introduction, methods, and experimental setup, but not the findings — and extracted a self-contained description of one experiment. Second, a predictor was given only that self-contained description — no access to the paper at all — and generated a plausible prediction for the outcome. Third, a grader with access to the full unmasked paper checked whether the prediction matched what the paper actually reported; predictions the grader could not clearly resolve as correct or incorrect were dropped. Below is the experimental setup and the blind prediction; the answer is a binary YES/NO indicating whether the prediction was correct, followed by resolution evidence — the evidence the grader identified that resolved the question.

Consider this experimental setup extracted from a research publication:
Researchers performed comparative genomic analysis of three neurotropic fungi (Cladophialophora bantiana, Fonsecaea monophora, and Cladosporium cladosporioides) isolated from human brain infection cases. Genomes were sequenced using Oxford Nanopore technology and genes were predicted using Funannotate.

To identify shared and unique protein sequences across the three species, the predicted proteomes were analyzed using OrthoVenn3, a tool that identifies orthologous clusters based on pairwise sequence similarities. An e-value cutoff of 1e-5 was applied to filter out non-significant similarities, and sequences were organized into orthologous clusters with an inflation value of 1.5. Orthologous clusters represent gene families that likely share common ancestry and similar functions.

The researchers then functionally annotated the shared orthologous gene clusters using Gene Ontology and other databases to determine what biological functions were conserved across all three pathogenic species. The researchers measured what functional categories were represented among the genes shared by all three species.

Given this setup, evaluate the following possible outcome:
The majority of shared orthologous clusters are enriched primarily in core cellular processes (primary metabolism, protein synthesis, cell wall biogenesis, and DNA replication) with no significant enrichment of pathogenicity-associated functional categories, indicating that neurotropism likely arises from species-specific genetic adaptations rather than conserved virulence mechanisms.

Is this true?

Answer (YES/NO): NO